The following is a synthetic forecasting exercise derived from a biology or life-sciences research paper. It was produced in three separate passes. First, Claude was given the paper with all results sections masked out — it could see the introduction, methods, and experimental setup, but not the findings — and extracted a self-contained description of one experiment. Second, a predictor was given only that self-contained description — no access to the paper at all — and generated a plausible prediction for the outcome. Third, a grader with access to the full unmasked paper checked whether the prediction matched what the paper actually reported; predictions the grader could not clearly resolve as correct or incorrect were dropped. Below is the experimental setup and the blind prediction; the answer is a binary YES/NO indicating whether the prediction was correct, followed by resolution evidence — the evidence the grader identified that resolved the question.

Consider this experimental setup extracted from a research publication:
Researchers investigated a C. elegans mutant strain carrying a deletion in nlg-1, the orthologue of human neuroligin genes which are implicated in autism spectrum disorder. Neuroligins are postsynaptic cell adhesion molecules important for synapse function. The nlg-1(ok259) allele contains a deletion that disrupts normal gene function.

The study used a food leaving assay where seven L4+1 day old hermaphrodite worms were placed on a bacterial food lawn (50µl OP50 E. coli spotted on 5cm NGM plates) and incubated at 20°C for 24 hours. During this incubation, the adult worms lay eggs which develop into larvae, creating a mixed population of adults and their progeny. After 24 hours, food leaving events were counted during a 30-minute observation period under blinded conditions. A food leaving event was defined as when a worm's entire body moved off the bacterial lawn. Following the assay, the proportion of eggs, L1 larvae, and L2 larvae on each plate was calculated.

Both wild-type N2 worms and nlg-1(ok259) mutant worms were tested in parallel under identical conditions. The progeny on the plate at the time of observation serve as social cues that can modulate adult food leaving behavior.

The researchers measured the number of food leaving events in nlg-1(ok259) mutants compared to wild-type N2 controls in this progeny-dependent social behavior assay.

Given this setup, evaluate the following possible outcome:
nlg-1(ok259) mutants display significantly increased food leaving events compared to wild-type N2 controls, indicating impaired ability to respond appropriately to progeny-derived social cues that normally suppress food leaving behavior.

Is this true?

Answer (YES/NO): NO